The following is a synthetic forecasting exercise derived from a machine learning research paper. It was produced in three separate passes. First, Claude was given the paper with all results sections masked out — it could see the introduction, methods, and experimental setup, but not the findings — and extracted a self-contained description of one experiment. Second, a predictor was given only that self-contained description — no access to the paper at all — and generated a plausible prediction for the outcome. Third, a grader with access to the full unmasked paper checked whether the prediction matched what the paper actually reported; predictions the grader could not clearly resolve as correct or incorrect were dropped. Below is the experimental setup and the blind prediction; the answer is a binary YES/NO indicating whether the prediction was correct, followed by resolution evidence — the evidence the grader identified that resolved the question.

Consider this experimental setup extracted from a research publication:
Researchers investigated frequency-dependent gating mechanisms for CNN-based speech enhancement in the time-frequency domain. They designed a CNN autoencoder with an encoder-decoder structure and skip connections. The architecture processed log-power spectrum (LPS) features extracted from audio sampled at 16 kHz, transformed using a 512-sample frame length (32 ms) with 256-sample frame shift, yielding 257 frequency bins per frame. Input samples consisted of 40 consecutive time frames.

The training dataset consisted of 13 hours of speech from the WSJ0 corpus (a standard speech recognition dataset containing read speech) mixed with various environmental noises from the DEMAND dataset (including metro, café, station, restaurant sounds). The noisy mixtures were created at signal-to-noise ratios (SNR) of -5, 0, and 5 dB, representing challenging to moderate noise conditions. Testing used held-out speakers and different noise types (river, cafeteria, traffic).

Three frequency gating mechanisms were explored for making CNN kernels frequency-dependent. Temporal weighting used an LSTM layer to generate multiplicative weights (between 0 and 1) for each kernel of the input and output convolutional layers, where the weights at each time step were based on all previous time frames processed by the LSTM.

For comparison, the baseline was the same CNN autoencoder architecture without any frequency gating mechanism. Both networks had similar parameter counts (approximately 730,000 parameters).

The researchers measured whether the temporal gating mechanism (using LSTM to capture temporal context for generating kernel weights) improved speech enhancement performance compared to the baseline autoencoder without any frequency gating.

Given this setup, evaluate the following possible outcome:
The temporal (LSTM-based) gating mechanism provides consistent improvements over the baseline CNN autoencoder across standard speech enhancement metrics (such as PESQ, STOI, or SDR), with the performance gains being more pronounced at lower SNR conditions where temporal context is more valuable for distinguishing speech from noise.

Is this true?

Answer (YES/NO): NO